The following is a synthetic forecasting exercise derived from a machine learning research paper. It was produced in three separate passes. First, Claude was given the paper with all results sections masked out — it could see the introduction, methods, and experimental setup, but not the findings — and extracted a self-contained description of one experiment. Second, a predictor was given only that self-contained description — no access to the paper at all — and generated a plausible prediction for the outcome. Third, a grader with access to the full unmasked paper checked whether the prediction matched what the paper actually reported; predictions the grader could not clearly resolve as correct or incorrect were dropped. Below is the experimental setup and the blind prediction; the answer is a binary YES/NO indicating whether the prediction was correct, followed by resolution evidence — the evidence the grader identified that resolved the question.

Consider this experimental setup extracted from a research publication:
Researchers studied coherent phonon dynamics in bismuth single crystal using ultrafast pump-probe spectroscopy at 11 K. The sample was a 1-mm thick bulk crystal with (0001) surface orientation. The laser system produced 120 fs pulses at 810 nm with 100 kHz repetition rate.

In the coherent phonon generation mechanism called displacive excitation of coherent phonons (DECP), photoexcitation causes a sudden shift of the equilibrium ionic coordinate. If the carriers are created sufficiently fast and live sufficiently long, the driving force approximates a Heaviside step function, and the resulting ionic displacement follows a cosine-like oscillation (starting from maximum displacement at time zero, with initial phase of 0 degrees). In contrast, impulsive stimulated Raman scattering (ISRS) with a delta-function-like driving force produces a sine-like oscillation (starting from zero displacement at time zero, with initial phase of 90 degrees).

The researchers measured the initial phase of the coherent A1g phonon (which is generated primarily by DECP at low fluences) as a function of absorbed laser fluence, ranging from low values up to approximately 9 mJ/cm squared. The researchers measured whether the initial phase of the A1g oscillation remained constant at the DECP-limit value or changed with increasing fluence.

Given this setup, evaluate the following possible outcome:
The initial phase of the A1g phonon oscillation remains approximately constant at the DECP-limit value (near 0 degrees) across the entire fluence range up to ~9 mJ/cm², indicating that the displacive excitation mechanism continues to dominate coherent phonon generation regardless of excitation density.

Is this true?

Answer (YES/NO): NO